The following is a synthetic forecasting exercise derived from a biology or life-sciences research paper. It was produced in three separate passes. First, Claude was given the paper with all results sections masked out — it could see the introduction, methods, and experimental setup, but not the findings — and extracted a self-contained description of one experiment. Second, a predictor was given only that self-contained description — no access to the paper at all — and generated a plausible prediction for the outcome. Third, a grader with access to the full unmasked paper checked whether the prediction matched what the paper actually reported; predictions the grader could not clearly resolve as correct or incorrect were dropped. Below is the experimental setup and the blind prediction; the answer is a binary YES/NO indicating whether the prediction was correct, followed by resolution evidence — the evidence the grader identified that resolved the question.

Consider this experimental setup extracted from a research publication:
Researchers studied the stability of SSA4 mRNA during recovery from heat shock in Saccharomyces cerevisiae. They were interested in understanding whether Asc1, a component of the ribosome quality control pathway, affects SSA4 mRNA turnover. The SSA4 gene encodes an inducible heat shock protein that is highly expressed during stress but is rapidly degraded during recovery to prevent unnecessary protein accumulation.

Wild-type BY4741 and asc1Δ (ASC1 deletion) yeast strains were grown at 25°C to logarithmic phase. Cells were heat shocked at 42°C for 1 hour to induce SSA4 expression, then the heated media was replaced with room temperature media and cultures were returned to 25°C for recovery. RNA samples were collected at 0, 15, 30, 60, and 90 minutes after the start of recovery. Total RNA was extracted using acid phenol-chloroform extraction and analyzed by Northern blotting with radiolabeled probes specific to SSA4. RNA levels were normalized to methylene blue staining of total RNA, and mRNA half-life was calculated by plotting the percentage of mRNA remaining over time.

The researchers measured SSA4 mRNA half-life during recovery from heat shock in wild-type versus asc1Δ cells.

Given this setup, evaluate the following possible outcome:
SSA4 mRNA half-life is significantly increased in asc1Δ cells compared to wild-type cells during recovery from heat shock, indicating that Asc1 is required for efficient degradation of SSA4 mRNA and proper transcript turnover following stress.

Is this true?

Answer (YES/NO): YES